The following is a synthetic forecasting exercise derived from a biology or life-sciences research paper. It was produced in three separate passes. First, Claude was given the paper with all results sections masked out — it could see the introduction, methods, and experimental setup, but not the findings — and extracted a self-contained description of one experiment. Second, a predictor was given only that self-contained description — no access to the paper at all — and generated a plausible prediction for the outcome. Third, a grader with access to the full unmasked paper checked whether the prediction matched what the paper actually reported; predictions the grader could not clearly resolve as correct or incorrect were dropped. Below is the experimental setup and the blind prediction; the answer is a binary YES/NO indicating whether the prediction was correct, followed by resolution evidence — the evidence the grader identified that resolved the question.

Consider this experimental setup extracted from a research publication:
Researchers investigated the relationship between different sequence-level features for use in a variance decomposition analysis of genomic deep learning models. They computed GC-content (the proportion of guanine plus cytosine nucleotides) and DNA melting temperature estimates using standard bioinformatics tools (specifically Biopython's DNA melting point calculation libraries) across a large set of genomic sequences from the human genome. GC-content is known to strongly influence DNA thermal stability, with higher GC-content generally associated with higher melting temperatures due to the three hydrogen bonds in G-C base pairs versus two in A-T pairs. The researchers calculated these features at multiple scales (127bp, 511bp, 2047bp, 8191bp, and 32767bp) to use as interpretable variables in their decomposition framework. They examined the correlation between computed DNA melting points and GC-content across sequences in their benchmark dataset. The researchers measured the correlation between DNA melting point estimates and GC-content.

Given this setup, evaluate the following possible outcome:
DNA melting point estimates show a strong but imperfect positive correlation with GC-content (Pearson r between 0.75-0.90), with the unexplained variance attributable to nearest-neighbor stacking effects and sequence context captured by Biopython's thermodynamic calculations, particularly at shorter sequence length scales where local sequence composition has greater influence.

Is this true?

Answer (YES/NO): NO